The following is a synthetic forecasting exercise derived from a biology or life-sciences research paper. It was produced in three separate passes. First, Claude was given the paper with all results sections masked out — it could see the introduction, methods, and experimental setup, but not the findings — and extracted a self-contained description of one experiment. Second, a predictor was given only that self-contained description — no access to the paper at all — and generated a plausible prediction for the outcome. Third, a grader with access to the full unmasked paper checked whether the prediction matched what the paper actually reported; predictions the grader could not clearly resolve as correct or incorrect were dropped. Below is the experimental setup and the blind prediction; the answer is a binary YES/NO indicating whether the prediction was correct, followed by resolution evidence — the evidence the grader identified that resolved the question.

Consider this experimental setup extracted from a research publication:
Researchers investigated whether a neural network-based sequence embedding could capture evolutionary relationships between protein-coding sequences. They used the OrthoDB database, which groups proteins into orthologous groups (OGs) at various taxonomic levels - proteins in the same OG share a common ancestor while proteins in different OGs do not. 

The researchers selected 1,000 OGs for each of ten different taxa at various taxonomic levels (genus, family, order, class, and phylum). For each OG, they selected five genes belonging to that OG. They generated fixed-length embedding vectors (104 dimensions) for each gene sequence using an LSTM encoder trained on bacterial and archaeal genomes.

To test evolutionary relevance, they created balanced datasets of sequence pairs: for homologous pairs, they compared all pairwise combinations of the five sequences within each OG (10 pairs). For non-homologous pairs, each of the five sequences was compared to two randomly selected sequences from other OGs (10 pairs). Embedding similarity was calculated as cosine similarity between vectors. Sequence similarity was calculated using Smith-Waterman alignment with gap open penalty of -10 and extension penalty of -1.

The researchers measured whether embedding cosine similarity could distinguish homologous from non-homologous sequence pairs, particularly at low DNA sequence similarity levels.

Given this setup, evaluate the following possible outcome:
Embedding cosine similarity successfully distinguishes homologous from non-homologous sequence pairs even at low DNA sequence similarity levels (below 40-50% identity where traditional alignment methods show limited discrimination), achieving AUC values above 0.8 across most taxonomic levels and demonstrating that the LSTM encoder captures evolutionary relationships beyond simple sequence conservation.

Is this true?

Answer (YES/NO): NO